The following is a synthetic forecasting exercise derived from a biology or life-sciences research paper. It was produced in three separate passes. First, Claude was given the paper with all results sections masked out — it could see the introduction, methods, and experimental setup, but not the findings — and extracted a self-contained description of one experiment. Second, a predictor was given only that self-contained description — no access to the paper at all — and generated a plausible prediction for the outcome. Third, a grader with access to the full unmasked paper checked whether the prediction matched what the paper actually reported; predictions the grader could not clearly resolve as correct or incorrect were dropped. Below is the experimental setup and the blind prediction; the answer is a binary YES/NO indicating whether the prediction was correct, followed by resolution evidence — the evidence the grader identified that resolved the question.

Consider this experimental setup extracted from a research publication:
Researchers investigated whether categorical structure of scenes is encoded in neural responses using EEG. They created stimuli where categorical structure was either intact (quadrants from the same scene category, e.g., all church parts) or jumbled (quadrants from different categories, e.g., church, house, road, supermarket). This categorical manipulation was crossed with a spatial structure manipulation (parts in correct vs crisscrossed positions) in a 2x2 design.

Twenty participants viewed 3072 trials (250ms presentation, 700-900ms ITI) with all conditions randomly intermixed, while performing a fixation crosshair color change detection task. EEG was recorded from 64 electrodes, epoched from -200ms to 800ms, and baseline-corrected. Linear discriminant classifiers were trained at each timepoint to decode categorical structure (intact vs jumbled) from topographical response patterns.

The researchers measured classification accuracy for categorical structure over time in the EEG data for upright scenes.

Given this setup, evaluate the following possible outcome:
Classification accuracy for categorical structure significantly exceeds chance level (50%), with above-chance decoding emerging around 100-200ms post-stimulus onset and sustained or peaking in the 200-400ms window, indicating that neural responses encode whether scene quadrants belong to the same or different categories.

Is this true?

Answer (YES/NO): NO